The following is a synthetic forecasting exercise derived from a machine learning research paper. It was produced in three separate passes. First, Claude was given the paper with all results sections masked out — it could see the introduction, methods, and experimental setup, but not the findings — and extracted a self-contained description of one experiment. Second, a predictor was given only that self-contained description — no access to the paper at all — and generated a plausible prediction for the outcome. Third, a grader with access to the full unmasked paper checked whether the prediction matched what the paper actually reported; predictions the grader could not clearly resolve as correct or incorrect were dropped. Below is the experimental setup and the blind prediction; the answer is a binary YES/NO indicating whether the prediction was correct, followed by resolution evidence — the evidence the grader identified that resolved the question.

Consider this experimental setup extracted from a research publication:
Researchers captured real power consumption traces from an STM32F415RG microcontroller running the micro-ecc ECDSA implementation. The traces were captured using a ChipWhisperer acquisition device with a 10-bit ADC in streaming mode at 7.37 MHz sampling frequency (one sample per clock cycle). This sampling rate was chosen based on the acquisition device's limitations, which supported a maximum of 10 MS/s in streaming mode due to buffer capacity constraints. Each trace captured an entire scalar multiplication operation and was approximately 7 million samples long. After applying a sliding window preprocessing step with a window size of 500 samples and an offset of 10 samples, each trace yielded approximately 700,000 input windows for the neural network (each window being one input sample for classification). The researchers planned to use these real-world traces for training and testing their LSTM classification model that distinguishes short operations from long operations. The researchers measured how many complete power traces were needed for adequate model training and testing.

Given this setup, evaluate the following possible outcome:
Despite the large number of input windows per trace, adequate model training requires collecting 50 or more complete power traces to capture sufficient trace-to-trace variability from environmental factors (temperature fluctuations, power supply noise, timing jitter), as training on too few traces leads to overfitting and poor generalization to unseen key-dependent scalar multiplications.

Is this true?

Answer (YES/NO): NO